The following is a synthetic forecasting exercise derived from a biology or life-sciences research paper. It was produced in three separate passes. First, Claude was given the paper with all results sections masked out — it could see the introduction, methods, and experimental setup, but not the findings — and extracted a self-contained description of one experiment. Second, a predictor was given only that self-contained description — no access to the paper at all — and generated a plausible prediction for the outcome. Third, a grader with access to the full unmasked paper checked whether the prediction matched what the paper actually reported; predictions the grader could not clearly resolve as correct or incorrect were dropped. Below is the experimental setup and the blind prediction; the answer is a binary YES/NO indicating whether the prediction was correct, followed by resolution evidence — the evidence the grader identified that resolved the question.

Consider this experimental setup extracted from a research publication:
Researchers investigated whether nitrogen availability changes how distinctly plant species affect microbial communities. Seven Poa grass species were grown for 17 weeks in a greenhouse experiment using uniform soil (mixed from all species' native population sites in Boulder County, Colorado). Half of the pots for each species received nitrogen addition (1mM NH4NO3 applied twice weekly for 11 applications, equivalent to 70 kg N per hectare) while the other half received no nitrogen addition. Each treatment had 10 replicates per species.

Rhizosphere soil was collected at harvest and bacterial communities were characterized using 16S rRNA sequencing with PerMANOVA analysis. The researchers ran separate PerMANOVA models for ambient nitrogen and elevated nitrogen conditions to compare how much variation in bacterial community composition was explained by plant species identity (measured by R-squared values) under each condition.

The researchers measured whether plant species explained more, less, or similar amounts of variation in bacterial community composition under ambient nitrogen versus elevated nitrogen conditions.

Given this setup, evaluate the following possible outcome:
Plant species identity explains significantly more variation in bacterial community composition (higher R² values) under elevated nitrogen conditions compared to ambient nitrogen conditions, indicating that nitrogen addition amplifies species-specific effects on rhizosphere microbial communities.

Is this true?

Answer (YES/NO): YES